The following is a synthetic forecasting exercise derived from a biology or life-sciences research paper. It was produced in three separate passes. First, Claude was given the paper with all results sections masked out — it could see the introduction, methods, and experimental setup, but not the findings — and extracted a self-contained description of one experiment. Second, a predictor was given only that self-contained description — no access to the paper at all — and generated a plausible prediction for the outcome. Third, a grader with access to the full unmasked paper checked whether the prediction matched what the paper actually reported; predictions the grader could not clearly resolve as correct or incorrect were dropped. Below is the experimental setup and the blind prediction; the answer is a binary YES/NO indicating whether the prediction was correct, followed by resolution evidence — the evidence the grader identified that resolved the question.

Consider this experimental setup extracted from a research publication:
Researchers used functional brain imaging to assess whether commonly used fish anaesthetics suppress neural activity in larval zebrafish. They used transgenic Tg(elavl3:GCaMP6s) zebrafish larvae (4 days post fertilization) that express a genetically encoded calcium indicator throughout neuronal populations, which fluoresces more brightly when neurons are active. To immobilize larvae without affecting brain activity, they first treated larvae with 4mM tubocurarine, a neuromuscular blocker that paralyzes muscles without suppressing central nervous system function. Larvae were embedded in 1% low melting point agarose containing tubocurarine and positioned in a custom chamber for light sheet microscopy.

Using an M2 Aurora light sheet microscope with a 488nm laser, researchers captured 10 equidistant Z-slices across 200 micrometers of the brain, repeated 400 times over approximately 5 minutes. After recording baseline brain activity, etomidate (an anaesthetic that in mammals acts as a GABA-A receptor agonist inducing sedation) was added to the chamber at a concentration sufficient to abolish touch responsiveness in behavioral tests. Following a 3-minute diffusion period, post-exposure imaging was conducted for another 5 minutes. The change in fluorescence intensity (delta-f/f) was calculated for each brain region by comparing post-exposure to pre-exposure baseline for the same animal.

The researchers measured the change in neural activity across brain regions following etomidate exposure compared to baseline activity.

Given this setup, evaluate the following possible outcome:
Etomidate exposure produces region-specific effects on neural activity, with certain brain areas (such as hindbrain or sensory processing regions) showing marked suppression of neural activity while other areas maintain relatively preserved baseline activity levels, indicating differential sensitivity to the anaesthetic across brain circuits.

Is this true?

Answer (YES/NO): NO